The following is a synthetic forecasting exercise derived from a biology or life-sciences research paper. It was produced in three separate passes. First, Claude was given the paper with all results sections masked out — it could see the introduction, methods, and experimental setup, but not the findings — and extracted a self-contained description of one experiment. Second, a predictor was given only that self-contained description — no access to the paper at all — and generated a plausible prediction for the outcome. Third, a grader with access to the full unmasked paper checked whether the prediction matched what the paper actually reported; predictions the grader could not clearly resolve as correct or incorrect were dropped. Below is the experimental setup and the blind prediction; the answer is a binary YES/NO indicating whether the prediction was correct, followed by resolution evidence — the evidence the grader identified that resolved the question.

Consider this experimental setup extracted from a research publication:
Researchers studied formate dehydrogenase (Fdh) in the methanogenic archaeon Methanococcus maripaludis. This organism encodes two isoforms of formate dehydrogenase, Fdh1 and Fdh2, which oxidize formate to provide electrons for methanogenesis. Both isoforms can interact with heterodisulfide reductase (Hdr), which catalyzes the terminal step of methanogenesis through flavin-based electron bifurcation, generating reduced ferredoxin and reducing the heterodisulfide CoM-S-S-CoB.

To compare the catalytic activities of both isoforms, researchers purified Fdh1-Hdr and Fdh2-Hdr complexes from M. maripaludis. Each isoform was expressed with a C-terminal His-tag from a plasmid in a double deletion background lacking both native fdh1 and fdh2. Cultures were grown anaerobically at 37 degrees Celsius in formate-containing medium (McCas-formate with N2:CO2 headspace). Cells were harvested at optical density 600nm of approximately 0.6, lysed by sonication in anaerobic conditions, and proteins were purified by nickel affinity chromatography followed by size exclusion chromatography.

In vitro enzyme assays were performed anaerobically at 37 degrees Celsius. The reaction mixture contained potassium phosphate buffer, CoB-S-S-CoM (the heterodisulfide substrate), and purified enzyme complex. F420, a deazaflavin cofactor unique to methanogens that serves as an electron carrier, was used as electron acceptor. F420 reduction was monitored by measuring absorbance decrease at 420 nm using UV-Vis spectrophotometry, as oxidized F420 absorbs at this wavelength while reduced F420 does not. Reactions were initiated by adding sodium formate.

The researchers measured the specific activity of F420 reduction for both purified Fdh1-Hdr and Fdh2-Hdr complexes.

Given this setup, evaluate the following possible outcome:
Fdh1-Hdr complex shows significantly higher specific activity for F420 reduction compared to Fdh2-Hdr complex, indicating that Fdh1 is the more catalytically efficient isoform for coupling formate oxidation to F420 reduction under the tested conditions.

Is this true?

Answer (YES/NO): NO